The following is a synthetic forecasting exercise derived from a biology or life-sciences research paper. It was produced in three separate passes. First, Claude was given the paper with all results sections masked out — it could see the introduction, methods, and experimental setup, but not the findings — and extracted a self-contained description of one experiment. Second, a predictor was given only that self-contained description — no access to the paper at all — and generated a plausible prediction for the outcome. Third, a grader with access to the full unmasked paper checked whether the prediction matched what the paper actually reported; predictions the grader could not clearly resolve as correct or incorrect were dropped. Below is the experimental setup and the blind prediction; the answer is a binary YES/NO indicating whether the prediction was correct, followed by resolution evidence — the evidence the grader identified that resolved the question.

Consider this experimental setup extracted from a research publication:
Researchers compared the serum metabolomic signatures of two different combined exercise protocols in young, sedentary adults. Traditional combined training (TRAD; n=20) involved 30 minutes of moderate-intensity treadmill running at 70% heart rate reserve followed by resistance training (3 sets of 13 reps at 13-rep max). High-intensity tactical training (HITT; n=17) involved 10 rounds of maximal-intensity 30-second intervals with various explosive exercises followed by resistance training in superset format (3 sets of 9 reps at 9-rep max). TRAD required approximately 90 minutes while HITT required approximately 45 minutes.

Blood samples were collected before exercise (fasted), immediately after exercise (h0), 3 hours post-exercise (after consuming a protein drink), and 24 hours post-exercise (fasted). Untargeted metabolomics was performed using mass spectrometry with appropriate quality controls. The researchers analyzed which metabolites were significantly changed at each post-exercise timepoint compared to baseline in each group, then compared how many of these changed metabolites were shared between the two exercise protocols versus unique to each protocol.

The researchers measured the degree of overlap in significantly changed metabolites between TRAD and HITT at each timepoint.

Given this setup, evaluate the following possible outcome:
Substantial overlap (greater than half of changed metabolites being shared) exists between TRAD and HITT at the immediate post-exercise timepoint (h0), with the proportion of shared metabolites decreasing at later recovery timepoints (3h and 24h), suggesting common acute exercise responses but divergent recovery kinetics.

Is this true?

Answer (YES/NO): NO